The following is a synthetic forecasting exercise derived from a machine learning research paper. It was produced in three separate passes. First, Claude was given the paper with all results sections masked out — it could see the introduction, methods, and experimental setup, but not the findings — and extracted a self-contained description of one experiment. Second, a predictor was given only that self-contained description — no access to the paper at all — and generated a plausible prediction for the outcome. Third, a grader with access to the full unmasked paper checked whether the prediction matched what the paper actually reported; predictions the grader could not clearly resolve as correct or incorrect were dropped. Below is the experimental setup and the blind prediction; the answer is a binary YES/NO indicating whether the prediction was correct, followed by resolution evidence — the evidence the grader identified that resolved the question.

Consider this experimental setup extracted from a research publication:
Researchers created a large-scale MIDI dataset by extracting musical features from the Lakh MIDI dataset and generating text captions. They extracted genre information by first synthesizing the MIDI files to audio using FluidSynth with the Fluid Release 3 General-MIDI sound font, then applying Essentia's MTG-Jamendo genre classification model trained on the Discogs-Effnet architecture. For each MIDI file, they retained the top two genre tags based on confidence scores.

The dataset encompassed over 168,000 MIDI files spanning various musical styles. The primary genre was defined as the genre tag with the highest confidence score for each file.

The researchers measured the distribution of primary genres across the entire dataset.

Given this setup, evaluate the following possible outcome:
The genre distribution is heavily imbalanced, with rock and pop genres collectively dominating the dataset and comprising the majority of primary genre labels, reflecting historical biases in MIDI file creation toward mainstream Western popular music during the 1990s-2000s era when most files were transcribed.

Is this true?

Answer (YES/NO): NO